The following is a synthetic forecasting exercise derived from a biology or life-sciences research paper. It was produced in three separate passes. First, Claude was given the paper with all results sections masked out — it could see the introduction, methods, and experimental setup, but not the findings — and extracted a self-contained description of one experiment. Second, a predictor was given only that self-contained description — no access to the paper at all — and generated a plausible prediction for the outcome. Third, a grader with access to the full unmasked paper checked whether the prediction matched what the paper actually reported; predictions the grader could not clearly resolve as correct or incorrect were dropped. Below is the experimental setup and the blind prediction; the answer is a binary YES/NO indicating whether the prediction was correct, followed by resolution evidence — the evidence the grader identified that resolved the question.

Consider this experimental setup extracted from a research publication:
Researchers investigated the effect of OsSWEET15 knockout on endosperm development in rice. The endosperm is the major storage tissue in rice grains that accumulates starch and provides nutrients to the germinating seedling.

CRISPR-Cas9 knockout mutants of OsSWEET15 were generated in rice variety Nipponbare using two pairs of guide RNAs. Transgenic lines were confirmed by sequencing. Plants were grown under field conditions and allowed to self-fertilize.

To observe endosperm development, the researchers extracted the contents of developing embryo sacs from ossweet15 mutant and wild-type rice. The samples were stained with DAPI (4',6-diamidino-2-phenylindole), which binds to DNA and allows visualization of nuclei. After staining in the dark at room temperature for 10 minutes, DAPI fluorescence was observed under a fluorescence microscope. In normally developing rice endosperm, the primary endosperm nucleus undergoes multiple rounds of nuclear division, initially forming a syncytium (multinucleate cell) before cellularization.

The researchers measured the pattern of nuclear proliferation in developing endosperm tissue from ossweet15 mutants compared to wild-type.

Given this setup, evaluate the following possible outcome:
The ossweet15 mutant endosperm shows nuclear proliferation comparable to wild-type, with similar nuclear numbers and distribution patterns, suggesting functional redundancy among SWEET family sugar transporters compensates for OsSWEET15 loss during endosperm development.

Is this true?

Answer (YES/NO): NO